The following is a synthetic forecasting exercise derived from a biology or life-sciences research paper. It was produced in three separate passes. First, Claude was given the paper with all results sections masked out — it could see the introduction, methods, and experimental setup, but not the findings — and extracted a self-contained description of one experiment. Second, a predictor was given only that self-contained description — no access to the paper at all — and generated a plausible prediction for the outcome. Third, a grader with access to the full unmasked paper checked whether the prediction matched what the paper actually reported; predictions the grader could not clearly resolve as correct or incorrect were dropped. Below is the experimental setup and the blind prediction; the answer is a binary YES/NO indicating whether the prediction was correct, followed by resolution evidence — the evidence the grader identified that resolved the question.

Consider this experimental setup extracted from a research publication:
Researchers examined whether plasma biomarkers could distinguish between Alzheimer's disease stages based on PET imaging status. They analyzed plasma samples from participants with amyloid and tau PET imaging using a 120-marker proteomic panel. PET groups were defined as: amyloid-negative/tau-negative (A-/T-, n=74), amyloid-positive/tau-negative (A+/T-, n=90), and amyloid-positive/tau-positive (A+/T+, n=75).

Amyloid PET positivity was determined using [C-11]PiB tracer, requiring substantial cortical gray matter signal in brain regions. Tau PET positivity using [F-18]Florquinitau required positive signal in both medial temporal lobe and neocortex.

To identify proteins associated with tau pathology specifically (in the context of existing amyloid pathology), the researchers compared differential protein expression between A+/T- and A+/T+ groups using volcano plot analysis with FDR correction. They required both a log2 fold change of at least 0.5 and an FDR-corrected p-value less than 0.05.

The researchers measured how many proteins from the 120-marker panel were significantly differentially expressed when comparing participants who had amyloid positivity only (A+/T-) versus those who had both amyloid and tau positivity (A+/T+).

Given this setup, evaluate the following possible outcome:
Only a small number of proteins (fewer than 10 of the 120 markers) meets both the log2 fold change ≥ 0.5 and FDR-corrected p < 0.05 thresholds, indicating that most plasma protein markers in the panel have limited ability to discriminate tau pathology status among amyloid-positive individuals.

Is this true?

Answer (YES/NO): YES